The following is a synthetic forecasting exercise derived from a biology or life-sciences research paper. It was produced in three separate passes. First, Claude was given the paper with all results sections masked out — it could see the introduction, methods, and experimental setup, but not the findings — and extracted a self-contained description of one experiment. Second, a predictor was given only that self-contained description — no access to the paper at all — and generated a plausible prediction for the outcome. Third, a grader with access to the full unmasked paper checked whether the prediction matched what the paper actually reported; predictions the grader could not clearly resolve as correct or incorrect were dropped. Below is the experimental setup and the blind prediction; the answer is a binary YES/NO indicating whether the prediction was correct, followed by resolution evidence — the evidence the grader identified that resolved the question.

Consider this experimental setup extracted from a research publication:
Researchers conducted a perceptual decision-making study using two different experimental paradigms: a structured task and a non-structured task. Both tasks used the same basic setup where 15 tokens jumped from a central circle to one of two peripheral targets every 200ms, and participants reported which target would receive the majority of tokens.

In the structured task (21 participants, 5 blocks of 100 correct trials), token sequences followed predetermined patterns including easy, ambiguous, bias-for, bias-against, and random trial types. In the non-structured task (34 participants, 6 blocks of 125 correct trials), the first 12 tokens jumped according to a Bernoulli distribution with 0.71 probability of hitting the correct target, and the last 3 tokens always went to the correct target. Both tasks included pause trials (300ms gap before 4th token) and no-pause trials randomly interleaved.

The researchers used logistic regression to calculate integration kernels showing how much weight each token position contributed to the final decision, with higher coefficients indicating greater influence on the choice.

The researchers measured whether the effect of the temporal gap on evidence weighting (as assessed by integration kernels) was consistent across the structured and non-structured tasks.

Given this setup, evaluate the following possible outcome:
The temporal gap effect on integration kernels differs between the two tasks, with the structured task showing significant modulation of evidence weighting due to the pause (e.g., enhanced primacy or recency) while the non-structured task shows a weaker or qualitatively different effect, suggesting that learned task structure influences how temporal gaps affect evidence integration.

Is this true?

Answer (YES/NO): NO